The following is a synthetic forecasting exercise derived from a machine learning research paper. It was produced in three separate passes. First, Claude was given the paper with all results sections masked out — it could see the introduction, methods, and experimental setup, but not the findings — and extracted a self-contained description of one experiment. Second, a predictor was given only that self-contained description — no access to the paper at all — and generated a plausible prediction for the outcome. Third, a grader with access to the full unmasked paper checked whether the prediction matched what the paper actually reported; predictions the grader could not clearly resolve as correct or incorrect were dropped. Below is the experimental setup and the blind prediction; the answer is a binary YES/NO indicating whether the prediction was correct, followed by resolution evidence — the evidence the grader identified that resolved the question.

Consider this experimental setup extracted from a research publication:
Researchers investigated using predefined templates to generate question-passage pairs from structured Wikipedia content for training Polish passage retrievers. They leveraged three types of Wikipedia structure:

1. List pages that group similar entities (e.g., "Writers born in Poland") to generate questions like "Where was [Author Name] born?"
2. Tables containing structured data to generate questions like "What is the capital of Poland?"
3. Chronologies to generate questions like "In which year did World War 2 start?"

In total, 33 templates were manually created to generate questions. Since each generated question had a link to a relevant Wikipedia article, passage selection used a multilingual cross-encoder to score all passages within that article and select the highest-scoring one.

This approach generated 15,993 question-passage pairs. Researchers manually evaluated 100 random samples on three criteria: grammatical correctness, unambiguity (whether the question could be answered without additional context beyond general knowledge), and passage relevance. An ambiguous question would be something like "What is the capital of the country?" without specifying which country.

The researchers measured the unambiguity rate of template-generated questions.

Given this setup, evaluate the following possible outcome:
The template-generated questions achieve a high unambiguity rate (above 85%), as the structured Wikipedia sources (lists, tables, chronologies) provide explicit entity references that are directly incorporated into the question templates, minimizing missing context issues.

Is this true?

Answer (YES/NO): YES